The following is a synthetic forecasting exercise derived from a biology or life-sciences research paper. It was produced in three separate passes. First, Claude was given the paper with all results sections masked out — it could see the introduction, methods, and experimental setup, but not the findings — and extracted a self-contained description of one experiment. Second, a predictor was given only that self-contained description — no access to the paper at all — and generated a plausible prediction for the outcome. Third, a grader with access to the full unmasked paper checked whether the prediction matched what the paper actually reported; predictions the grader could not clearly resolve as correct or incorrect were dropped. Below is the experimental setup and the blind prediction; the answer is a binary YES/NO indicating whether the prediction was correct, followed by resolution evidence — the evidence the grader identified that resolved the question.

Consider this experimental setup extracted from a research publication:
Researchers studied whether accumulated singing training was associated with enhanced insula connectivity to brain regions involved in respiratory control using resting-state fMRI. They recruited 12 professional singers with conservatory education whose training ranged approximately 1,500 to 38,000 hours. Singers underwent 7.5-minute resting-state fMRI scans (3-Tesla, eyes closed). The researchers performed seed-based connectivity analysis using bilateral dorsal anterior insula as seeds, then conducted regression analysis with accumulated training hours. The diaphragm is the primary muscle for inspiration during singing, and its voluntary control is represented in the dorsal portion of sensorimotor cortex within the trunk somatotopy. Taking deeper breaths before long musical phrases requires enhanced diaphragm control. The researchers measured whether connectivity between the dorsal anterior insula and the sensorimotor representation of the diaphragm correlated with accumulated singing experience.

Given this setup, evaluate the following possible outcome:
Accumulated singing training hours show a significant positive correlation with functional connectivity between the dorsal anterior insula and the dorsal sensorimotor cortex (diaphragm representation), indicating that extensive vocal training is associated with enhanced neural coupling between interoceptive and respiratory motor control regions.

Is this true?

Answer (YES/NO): YES